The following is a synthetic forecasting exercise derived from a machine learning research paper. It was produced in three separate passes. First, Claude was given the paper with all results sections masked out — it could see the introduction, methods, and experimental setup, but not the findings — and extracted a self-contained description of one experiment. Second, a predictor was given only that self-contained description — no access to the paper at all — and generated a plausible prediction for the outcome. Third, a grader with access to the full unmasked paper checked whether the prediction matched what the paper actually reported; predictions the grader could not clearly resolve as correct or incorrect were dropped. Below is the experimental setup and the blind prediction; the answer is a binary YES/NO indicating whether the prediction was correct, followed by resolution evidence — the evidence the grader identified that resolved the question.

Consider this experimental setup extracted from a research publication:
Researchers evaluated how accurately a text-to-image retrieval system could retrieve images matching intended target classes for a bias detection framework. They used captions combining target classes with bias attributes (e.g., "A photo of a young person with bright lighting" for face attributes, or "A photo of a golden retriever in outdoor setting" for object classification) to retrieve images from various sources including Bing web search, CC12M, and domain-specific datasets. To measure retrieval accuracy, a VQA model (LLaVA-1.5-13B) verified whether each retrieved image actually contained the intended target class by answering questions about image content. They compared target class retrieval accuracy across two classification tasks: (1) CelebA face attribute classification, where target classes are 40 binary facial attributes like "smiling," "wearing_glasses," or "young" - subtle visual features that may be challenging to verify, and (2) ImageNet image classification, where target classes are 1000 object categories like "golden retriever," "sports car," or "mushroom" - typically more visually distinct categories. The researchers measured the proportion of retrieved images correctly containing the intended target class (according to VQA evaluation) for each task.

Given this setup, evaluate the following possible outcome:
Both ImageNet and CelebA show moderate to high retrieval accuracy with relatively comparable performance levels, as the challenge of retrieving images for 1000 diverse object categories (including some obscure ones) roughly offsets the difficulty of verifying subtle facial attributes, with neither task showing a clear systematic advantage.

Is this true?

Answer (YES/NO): NO